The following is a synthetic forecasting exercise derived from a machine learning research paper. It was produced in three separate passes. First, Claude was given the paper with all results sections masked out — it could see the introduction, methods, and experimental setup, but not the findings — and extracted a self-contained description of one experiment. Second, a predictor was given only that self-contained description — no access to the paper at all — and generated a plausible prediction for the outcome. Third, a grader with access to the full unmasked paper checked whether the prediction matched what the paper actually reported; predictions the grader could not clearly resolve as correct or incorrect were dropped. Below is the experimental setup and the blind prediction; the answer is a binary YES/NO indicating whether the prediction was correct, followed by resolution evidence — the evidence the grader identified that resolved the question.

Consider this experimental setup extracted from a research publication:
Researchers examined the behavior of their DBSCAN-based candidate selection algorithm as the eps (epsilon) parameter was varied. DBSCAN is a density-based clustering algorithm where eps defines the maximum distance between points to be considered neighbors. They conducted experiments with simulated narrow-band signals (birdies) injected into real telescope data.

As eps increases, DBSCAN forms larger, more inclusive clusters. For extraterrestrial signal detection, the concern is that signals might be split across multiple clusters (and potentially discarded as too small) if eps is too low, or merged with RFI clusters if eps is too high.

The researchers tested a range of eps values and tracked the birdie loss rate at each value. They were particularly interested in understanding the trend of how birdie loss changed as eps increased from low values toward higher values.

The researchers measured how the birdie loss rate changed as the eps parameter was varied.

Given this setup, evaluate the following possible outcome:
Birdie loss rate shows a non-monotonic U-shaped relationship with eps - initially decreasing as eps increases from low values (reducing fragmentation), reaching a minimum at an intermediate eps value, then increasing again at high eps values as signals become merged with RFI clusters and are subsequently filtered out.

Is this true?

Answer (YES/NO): NO